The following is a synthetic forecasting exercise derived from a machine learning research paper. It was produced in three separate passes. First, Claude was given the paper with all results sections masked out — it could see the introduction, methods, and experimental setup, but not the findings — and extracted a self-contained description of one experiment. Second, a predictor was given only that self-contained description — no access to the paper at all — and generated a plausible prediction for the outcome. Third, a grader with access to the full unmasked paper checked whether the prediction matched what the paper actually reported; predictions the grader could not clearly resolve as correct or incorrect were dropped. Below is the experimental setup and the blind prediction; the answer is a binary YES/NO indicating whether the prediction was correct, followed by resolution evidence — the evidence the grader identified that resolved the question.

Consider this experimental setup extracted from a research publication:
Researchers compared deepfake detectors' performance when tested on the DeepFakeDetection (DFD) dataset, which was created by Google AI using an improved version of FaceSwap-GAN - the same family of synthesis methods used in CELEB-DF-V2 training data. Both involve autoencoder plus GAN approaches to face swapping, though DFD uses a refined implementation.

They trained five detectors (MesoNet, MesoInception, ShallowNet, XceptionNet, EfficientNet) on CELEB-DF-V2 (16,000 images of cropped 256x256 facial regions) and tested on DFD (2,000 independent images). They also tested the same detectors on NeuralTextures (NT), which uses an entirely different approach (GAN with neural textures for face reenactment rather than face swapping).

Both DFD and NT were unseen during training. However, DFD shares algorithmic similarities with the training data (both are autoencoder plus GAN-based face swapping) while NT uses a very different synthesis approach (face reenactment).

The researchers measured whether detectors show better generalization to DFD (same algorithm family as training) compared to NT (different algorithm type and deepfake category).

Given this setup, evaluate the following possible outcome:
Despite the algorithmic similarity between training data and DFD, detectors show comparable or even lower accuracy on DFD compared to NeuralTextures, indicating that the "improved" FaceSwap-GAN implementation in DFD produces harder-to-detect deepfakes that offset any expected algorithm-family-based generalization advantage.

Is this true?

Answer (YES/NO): NO